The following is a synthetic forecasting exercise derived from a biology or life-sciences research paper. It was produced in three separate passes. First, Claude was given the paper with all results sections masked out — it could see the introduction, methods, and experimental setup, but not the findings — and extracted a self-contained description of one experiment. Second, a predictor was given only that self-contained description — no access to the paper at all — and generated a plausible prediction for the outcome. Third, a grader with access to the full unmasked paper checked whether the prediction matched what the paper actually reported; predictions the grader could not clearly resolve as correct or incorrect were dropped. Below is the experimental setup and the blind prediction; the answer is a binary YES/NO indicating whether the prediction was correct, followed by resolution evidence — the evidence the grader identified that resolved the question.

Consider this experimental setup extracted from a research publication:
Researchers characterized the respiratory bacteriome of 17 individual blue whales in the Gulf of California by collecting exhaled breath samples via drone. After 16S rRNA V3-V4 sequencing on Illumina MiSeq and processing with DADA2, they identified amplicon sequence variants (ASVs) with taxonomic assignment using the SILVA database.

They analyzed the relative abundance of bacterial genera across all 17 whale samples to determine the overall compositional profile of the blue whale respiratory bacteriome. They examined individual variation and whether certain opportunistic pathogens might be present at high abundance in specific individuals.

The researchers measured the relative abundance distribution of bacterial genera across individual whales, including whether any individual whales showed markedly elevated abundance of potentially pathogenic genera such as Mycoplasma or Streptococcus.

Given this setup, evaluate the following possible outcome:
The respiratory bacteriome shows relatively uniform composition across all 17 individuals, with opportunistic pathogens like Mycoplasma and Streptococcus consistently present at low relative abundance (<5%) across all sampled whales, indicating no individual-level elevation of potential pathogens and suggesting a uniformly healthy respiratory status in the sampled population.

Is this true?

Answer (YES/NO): NO